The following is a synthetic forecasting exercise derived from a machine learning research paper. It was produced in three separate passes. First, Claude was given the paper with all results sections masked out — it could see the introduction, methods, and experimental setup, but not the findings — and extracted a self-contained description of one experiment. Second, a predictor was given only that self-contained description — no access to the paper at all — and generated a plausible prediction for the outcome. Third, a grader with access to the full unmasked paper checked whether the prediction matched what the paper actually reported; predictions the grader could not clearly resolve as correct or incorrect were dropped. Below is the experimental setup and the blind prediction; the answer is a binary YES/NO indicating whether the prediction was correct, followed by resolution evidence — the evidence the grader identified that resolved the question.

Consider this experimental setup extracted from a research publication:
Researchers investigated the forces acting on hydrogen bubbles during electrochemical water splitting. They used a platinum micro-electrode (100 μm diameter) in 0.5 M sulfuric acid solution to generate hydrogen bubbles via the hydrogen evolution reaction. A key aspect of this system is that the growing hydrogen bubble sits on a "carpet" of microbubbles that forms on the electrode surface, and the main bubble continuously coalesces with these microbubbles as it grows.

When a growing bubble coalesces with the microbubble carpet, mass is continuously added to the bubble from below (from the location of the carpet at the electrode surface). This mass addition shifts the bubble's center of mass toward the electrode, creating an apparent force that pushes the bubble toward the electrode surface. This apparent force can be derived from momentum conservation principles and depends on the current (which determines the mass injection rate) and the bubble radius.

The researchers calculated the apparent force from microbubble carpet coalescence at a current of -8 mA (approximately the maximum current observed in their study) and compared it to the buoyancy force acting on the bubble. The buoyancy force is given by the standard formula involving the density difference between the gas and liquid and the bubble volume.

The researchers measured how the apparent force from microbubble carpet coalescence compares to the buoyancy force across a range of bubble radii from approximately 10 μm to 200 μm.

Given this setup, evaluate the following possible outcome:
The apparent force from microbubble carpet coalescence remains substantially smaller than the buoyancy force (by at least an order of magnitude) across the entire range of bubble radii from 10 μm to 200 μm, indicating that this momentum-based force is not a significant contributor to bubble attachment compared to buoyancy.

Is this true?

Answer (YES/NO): NO